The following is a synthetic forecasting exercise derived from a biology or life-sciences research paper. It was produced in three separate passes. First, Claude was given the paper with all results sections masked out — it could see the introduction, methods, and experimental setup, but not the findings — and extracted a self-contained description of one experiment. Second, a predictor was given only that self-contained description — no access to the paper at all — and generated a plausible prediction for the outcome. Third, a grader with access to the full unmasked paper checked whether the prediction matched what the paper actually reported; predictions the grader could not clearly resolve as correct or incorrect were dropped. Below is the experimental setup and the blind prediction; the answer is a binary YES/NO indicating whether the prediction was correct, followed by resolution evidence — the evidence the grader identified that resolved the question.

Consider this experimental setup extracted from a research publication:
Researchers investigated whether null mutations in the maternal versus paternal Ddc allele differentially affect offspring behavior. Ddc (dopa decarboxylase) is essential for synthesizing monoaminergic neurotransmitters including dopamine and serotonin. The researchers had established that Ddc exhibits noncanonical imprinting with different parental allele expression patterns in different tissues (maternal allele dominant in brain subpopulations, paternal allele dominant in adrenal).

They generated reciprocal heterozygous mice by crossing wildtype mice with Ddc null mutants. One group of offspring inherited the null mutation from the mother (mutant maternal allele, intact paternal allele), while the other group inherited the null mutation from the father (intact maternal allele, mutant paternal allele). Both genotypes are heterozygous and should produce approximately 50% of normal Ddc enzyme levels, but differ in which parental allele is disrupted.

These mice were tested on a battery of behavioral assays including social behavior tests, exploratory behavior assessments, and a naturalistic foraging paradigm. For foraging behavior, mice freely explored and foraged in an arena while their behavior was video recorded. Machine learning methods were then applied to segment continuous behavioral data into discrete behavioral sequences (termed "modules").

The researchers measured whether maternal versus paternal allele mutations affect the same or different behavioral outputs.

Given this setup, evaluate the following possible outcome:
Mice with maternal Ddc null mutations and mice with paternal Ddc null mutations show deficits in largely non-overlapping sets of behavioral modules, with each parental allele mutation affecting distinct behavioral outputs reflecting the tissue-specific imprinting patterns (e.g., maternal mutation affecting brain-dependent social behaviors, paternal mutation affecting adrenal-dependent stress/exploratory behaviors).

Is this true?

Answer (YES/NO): NO